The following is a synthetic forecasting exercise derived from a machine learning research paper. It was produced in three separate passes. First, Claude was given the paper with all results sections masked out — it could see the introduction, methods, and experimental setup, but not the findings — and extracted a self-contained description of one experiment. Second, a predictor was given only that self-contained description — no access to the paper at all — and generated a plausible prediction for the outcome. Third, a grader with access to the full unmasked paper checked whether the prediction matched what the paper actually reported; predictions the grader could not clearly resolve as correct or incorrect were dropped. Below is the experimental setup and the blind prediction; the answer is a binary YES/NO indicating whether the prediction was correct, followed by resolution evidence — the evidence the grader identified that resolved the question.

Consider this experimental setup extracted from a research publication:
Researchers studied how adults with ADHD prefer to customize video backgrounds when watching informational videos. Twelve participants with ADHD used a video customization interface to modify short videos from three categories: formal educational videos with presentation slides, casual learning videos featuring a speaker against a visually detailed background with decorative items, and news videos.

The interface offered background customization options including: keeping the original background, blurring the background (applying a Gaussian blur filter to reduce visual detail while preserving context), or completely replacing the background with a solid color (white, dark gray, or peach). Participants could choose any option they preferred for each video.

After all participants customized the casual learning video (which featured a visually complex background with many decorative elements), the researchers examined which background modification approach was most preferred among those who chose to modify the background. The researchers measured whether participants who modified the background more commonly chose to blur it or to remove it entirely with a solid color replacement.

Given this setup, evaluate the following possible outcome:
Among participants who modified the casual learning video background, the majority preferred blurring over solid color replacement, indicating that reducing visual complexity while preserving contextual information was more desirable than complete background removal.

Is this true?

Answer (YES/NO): NO